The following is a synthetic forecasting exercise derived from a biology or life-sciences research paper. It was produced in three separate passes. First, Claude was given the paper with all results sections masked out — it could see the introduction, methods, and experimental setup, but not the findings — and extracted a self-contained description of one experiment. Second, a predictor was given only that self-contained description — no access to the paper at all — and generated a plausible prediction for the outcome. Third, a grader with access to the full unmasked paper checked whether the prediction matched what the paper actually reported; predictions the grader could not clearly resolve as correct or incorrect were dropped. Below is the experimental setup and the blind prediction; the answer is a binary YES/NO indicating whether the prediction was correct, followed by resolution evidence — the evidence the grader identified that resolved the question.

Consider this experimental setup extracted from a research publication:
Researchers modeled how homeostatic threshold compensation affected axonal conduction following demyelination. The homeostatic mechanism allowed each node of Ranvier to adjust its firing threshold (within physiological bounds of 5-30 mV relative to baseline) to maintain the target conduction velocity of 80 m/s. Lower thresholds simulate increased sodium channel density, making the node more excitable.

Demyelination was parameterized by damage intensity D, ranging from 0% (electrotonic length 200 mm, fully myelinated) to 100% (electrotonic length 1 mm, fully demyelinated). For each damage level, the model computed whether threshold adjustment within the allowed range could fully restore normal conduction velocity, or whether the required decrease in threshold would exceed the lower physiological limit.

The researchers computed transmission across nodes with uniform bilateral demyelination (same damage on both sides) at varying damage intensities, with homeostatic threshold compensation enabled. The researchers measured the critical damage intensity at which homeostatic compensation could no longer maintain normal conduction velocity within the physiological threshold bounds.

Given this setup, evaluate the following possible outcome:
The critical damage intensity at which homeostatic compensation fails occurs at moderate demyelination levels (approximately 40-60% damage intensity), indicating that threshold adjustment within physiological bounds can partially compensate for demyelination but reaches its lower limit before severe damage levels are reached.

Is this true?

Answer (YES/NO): NO